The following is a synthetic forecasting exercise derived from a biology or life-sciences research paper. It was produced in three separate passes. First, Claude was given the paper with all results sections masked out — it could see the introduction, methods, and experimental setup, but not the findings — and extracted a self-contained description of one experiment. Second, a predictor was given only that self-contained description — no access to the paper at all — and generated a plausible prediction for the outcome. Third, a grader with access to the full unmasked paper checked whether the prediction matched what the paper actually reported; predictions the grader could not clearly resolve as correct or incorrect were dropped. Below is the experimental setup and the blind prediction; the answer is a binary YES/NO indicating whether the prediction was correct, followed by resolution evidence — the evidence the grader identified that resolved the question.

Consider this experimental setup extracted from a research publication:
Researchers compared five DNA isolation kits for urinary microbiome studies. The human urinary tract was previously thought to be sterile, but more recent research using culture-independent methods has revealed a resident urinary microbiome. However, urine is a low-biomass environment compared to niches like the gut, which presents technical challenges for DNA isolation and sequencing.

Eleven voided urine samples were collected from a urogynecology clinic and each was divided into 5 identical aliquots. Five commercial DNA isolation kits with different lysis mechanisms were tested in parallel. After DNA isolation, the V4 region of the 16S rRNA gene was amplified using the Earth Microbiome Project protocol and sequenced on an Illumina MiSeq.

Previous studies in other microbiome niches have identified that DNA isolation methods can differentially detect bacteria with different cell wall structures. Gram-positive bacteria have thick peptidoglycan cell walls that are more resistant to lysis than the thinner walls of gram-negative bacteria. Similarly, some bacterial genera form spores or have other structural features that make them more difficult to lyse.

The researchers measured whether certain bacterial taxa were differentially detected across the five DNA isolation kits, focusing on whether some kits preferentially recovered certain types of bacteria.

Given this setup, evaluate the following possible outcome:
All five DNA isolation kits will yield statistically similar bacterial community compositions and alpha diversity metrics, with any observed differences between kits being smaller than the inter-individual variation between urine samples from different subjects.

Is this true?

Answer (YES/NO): YES